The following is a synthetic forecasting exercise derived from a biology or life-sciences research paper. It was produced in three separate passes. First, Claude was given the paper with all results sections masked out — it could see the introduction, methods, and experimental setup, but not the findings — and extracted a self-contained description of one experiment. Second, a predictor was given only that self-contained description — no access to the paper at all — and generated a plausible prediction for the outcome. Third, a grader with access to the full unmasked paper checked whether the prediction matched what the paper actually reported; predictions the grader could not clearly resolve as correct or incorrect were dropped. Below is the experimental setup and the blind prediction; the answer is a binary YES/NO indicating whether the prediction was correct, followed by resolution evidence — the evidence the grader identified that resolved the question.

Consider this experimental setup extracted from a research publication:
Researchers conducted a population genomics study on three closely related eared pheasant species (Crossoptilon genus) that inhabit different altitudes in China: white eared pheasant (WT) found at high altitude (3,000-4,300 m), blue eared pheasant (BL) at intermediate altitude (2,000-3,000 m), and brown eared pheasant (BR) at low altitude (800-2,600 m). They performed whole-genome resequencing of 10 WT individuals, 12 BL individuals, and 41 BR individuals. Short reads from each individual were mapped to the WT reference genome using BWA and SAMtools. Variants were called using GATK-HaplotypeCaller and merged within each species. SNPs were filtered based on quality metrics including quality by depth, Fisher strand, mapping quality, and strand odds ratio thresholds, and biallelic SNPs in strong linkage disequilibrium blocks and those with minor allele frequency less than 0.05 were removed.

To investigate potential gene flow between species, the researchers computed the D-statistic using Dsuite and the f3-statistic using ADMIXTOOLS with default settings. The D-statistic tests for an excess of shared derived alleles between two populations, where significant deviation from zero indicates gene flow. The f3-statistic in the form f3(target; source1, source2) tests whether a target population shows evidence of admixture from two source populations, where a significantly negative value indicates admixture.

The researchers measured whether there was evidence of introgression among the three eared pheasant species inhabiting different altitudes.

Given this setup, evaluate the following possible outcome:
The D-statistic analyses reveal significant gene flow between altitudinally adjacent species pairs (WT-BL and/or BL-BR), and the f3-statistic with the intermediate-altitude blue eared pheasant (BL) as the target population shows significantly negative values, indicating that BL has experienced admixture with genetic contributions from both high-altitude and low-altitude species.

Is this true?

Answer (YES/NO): YES